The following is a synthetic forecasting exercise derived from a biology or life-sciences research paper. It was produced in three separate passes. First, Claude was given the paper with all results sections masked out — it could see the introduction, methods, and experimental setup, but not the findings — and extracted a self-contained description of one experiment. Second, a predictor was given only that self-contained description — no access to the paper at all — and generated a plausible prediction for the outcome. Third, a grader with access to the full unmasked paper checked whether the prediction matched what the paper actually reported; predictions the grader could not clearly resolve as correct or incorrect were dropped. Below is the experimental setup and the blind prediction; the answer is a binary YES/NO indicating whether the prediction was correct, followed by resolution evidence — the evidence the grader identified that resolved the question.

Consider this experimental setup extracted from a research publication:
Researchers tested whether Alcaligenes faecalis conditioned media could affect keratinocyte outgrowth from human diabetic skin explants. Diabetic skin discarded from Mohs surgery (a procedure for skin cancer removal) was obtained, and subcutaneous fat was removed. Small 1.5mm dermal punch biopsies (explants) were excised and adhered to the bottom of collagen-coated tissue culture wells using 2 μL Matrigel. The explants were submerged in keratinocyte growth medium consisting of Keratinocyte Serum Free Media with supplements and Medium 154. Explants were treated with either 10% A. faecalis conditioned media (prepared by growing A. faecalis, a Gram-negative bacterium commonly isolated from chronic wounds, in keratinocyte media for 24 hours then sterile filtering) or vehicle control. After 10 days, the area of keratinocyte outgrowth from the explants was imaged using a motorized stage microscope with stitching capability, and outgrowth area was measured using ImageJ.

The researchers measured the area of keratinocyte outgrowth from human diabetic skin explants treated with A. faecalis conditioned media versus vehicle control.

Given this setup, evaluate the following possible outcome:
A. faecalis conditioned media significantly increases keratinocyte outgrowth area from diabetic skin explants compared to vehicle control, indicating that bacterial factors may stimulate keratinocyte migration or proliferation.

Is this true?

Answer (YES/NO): YES